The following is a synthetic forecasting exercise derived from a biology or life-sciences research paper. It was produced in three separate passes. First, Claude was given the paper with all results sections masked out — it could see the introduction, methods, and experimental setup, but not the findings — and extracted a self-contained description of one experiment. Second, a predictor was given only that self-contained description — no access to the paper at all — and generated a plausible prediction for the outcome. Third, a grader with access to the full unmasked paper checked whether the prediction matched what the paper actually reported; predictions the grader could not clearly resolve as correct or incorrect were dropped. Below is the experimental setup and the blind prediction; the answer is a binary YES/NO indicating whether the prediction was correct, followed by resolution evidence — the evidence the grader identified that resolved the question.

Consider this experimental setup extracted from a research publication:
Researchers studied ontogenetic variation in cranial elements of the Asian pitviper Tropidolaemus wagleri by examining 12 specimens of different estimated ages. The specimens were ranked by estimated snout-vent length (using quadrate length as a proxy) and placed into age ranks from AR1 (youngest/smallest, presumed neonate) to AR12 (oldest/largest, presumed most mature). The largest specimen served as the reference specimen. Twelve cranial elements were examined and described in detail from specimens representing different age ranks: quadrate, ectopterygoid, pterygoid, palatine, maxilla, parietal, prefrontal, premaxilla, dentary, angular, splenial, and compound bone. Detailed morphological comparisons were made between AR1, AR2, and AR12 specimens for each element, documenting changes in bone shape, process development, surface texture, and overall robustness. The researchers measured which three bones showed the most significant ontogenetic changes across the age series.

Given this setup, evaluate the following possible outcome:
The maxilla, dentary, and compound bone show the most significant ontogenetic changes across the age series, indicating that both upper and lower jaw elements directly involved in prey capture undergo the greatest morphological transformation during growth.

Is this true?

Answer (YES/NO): NO